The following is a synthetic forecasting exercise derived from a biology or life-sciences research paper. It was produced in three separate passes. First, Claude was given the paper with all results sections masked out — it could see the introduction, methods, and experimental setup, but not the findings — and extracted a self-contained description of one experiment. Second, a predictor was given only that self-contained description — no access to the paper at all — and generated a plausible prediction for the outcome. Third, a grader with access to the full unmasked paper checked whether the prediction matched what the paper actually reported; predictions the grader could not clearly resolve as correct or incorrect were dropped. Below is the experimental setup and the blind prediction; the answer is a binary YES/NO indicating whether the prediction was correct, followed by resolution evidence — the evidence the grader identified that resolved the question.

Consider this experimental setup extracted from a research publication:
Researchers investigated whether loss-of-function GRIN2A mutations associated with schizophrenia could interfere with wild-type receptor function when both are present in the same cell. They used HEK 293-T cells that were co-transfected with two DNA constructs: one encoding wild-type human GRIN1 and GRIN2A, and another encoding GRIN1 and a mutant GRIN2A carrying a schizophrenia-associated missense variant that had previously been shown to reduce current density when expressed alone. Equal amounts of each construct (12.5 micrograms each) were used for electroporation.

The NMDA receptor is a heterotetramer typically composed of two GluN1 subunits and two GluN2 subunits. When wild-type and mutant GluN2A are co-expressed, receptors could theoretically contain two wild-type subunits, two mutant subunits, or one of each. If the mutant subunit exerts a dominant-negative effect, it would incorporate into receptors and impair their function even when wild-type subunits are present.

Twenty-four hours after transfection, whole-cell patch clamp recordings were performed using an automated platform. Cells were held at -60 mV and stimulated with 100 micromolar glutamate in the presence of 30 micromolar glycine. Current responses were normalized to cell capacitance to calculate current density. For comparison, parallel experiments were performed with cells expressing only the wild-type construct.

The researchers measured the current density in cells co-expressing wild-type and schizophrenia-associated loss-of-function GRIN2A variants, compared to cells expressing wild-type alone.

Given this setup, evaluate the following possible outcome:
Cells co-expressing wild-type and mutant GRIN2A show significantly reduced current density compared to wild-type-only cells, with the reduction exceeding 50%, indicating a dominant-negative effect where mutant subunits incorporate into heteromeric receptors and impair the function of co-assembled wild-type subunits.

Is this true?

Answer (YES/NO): NO